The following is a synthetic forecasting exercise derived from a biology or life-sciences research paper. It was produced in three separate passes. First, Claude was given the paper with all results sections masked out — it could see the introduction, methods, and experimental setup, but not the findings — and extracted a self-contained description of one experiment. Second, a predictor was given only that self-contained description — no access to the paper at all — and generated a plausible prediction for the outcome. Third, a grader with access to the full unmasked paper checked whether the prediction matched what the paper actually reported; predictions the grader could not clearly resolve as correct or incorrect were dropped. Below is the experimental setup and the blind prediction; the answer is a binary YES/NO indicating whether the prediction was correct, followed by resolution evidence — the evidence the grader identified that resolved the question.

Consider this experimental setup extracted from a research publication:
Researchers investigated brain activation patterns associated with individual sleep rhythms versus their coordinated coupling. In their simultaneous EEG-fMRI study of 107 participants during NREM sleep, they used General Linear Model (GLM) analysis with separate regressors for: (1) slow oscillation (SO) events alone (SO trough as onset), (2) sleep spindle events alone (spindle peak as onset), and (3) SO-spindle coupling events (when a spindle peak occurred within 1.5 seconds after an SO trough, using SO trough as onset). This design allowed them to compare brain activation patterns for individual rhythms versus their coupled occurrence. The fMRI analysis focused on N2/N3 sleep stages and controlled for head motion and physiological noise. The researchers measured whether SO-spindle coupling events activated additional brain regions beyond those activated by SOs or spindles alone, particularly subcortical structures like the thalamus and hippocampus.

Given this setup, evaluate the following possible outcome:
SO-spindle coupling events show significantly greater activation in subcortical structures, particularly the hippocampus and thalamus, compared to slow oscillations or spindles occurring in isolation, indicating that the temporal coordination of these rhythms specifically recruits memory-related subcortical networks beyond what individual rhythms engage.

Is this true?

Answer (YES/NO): NO